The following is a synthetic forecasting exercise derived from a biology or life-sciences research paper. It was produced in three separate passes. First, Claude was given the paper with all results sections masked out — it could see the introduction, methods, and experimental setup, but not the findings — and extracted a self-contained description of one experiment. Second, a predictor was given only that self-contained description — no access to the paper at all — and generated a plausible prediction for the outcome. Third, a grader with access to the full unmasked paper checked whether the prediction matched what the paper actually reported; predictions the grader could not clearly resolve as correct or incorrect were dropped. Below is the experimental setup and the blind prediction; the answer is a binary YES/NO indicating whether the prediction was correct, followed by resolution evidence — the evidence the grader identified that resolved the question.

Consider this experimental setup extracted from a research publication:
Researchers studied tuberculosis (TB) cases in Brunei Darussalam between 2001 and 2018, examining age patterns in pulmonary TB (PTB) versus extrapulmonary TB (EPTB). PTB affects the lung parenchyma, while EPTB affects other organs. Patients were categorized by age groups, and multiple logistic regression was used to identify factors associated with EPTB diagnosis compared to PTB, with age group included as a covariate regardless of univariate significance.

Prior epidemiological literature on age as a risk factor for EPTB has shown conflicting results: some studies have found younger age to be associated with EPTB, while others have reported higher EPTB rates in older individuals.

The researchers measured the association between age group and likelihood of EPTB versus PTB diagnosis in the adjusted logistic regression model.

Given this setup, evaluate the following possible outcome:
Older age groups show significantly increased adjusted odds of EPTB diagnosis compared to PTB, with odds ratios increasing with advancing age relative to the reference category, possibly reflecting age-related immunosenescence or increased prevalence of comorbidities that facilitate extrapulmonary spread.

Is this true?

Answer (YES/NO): NO